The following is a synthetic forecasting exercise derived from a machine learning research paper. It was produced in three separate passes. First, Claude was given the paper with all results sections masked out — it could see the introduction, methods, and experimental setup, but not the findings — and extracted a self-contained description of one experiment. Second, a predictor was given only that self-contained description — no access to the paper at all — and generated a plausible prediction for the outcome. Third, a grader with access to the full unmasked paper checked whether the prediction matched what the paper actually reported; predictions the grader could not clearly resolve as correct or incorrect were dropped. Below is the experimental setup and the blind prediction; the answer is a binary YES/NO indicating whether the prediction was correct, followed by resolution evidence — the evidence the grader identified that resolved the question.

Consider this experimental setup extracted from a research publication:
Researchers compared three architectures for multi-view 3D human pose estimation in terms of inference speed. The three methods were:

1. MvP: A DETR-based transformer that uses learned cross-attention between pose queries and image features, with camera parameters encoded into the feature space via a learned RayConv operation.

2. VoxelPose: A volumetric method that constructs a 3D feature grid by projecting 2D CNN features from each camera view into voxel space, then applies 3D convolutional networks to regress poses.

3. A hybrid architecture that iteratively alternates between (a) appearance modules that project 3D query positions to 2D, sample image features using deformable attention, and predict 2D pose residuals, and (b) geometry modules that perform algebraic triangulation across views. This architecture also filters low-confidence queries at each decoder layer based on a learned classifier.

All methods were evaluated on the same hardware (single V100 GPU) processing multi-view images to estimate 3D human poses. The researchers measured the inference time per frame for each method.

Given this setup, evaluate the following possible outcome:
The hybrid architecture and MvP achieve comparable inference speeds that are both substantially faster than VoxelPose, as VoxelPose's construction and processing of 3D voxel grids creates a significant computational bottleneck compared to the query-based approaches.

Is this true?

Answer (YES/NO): YES